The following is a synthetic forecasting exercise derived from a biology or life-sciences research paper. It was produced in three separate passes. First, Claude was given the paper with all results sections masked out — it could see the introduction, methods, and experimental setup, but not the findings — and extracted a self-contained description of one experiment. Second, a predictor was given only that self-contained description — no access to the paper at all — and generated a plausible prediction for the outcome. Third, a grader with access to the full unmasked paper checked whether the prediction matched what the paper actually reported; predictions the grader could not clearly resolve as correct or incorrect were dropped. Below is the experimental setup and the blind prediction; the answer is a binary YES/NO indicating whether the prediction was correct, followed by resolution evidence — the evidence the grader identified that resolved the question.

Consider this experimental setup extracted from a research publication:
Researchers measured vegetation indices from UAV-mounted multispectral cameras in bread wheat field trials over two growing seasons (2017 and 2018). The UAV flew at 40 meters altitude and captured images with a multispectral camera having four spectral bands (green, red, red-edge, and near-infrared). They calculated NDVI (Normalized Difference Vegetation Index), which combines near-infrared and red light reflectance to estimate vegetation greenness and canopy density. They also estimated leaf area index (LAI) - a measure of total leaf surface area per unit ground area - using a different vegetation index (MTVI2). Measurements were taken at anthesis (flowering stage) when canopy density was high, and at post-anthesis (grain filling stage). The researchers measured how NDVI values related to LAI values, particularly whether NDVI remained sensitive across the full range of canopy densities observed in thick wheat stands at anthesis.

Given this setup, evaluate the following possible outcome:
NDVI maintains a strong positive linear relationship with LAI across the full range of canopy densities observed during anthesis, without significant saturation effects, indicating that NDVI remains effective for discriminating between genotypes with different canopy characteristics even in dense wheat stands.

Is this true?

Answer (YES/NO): NO